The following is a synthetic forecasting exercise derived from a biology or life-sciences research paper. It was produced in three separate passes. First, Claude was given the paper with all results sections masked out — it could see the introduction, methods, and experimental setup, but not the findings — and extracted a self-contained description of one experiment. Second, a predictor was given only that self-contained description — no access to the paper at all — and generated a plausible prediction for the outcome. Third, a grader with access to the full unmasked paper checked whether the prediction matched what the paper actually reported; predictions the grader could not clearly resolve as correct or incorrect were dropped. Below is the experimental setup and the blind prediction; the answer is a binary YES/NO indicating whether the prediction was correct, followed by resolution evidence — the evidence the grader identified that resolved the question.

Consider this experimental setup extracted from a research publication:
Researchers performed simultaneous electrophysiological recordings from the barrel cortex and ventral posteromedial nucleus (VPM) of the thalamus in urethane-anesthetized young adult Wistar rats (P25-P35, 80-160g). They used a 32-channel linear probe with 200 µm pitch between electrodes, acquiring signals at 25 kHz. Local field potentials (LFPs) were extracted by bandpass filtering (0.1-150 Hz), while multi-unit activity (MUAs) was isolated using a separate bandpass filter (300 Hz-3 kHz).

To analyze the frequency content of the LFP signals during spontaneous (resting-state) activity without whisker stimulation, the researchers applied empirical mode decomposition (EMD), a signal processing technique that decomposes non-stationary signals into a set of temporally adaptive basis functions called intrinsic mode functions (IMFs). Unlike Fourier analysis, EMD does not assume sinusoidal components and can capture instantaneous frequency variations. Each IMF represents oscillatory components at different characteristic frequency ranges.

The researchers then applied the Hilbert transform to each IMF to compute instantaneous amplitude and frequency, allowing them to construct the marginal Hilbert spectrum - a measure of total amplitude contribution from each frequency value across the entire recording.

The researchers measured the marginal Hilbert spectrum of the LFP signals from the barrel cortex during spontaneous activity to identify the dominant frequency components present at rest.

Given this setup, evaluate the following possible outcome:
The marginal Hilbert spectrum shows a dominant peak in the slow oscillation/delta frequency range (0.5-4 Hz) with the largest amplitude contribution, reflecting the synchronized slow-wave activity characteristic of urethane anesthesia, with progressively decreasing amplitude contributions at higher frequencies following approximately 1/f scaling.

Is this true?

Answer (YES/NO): NO